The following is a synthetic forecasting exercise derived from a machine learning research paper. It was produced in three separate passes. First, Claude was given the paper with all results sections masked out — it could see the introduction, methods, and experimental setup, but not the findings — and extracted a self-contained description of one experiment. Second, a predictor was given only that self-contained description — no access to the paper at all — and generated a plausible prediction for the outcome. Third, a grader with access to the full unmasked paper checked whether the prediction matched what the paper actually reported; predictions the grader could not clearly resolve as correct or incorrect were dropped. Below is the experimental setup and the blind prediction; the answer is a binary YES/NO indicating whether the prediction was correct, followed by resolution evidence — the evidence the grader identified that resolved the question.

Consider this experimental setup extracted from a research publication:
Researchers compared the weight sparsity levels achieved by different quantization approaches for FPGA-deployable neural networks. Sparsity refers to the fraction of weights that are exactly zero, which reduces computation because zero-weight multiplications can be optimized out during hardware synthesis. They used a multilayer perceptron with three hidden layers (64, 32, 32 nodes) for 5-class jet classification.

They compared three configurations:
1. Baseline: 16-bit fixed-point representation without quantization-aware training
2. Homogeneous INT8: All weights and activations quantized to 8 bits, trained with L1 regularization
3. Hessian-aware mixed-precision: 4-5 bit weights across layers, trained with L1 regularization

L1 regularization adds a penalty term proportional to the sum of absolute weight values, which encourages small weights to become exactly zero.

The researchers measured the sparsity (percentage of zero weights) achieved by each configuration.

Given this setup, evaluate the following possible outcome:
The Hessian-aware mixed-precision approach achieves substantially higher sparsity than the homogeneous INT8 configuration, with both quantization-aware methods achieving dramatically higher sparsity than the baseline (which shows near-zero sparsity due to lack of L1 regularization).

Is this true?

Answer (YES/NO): NO